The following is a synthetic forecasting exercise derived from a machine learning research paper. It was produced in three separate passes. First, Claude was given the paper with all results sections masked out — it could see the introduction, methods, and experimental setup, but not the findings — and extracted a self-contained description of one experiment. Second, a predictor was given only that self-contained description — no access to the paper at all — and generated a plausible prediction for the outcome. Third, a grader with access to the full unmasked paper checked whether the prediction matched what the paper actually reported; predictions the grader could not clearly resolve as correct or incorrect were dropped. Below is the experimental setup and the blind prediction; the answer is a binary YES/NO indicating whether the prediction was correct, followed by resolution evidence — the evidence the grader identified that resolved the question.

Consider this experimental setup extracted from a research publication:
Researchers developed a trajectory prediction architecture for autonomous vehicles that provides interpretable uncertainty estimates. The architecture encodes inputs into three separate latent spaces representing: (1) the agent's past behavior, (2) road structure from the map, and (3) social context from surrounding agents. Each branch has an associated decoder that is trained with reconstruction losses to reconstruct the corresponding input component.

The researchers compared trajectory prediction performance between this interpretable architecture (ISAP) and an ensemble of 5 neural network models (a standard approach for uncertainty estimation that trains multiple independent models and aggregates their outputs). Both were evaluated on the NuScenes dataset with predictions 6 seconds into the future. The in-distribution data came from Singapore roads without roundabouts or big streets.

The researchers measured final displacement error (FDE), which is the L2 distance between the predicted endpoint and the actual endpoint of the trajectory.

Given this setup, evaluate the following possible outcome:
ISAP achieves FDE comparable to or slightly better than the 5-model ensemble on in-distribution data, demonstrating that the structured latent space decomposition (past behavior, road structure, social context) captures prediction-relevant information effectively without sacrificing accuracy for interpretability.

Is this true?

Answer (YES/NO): NO